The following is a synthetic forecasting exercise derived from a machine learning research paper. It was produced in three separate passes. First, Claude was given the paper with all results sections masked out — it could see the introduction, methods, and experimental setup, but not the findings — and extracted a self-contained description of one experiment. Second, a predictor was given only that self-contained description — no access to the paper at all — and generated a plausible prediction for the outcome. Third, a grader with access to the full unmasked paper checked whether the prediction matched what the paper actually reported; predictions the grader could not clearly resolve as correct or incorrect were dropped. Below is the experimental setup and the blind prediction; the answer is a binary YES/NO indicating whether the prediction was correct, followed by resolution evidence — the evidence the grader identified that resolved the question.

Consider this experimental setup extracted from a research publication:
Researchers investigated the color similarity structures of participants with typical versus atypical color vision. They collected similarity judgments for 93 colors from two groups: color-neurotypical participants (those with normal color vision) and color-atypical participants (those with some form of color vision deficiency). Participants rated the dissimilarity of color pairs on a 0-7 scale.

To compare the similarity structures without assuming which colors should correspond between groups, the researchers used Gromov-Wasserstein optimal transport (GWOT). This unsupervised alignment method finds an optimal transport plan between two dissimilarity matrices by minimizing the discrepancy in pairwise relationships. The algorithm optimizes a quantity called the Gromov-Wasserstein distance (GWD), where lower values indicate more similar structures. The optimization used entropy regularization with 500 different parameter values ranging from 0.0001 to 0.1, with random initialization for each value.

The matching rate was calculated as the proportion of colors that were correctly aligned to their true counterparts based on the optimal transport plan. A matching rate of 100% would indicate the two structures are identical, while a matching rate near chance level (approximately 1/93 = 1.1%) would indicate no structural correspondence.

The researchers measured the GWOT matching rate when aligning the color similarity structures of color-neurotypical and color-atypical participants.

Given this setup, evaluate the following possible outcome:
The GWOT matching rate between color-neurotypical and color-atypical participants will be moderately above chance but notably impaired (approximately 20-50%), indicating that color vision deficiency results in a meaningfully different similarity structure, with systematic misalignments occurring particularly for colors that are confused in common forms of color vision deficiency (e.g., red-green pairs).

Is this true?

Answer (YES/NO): NO